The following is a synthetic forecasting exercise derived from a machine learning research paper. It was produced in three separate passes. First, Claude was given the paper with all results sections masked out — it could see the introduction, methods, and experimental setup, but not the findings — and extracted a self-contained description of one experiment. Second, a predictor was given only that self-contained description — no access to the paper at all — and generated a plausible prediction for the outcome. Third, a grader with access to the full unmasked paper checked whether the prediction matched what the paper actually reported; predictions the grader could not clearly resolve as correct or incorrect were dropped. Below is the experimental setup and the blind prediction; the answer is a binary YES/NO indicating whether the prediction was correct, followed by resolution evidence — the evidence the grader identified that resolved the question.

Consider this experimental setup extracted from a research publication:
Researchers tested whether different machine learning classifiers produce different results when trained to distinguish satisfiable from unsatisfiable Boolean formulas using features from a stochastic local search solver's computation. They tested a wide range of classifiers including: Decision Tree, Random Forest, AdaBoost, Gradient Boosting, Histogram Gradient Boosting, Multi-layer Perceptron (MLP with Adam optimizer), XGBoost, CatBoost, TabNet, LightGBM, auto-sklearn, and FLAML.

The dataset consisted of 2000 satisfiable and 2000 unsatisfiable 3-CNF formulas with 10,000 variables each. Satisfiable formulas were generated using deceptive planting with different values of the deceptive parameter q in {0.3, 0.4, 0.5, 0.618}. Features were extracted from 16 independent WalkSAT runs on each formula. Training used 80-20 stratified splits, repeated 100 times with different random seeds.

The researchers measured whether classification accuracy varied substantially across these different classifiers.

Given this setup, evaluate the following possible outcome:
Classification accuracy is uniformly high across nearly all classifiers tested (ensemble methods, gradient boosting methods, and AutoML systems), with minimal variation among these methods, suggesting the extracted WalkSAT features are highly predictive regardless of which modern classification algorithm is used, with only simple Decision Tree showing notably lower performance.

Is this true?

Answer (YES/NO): NO